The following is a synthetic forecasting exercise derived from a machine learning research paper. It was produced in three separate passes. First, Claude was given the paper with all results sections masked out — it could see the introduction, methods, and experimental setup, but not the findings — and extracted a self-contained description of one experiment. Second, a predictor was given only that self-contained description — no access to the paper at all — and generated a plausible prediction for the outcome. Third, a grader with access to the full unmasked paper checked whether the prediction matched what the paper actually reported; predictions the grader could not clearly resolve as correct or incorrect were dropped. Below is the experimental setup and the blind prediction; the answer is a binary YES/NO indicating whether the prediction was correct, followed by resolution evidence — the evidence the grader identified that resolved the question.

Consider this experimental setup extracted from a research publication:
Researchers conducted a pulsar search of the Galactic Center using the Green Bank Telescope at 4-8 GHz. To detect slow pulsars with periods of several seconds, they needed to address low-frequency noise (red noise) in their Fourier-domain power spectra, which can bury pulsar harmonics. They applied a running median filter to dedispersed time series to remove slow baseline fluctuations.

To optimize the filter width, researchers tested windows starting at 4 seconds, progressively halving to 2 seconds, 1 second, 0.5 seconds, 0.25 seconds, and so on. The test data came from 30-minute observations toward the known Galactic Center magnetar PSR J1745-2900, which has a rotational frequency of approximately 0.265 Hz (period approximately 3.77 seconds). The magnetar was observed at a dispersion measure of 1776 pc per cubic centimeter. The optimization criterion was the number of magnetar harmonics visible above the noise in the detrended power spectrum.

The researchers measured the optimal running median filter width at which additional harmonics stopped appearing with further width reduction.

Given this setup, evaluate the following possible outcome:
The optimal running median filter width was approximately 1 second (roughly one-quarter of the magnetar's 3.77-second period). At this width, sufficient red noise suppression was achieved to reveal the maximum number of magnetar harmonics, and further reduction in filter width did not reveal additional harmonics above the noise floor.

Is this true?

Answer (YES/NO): NO